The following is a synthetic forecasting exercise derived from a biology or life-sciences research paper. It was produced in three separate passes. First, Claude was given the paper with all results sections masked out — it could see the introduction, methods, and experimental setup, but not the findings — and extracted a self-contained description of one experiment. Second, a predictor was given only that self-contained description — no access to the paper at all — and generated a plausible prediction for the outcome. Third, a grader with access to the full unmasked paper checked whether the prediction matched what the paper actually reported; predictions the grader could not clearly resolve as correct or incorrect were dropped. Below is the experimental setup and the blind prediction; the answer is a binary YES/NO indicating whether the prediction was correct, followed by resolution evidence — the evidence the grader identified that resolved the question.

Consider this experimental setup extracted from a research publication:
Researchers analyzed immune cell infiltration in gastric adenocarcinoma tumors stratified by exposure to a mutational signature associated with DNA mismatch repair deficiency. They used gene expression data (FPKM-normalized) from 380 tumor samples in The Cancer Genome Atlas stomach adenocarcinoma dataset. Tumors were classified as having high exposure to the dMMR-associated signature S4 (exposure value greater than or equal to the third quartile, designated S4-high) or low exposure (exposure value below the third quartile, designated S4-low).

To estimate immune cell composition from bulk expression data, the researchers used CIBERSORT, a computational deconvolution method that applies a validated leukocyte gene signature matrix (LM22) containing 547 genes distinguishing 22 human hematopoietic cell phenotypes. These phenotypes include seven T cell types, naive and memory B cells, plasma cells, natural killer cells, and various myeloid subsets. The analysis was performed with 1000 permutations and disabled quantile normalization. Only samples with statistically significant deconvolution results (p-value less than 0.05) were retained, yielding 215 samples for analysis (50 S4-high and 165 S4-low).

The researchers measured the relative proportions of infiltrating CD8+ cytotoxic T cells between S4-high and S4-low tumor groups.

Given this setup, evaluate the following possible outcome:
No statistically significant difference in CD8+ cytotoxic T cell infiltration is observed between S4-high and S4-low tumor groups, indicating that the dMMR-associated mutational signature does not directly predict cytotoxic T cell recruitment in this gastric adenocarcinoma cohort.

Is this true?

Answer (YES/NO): NO